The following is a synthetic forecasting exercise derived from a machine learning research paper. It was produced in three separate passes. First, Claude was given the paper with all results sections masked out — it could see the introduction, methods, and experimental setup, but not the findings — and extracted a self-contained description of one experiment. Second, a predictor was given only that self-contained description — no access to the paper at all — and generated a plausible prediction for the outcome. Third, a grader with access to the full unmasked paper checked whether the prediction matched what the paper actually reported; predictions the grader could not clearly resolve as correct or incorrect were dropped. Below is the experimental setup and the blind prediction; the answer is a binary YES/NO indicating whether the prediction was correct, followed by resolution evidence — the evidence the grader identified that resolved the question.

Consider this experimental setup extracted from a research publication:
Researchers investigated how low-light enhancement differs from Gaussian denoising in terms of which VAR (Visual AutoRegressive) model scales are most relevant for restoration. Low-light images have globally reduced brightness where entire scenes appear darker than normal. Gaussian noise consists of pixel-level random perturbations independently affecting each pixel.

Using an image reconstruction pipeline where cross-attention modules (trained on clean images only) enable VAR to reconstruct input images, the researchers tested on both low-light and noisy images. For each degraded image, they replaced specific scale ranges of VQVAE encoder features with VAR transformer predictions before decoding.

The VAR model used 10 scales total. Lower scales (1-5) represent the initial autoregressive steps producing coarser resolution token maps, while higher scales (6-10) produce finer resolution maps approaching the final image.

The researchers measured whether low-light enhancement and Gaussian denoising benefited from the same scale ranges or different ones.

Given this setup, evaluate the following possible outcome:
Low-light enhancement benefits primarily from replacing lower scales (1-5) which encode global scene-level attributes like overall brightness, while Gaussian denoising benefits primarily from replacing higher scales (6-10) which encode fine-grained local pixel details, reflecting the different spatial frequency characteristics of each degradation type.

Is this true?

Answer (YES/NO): YES